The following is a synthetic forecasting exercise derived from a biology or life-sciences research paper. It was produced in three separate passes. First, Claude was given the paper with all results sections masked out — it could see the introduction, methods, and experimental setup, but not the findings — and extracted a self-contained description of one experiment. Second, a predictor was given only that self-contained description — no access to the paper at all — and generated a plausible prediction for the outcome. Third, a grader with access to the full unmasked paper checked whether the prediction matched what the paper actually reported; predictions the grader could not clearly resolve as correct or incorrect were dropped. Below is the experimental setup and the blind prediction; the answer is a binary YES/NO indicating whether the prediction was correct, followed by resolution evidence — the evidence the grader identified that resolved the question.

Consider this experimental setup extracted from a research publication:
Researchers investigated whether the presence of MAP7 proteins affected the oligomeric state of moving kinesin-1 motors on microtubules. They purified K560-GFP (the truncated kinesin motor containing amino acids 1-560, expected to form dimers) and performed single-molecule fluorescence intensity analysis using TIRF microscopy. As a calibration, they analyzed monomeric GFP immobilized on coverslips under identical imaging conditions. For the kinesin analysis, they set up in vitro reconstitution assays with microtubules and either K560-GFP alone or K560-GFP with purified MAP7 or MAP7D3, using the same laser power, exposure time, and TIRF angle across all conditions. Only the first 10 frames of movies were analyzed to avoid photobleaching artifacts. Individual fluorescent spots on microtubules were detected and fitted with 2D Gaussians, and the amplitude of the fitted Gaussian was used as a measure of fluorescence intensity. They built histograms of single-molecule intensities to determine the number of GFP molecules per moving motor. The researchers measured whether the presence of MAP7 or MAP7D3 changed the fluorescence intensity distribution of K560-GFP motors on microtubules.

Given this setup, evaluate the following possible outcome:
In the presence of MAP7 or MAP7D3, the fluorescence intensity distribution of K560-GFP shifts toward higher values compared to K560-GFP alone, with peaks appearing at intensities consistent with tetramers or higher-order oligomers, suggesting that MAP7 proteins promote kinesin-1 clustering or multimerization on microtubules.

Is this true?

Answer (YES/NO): NO